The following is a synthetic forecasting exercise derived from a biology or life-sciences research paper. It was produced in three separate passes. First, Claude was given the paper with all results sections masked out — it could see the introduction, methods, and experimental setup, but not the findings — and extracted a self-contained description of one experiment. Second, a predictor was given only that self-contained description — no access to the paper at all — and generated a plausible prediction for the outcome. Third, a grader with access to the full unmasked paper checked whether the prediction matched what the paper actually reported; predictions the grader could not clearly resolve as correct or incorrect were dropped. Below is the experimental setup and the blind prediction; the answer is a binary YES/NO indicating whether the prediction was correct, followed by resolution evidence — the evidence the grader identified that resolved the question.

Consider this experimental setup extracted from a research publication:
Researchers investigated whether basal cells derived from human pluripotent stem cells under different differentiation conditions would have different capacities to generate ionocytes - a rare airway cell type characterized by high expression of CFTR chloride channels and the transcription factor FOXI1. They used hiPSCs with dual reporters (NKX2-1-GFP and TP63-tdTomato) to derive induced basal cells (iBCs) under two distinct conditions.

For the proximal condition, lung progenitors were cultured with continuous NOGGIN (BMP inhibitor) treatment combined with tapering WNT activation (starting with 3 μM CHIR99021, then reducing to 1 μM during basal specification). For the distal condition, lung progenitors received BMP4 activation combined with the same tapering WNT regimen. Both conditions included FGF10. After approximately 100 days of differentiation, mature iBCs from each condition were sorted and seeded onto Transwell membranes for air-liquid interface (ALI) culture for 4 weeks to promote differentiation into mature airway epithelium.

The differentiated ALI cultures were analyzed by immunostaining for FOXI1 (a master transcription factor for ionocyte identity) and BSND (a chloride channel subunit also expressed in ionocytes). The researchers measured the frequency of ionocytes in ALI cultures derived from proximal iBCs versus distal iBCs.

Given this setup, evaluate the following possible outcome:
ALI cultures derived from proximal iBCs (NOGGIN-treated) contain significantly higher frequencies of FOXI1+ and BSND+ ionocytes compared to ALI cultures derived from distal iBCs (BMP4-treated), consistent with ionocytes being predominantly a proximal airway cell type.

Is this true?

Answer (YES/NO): YES